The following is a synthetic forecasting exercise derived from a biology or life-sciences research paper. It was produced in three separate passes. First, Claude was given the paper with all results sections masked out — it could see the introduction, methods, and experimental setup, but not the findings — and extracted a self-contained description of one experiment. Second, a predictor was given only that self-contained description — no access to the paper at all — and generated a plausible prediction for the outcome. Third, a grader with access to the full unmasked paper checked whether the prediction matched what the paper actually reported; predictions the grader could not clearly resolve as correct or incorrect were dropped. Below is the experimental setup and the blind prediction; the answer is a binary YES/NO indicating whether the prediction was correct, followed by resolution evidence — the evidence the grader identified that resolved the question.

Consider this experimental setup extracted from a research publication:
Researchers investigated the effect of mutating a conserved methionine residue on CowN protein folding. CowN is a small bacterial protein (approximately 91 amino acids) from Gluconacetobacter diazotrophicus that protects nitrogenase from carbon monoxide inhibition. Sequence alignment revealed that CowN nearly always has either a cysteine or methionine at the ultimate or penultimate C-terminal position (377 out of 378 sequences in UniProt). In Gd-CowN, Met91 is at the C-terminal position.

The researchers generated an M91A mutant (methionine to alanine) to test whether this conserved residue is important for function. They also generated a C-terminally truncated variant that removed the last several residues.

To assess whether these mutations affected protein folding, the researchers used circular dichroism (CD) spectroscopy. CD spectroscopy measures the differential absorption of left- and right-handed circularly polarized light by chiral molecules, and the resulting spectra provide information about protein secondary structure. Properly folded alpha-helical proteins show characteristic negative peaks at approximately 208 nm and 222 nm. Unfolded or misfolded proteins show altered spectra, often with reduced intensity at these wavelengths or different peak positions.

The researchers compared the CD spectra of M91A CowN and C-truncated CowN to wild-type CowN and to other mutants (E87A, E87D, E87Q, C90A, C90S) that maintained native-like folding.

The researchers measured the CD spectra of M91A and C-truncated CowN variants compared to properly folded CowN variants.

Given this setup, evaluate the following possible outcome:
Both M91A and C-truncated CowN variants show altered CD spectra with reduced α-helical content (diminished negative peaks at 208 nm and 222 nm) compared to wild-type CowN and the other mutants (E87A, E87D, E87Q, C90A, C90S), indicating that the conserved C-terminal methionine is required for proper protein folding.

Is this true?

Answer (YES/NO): YES